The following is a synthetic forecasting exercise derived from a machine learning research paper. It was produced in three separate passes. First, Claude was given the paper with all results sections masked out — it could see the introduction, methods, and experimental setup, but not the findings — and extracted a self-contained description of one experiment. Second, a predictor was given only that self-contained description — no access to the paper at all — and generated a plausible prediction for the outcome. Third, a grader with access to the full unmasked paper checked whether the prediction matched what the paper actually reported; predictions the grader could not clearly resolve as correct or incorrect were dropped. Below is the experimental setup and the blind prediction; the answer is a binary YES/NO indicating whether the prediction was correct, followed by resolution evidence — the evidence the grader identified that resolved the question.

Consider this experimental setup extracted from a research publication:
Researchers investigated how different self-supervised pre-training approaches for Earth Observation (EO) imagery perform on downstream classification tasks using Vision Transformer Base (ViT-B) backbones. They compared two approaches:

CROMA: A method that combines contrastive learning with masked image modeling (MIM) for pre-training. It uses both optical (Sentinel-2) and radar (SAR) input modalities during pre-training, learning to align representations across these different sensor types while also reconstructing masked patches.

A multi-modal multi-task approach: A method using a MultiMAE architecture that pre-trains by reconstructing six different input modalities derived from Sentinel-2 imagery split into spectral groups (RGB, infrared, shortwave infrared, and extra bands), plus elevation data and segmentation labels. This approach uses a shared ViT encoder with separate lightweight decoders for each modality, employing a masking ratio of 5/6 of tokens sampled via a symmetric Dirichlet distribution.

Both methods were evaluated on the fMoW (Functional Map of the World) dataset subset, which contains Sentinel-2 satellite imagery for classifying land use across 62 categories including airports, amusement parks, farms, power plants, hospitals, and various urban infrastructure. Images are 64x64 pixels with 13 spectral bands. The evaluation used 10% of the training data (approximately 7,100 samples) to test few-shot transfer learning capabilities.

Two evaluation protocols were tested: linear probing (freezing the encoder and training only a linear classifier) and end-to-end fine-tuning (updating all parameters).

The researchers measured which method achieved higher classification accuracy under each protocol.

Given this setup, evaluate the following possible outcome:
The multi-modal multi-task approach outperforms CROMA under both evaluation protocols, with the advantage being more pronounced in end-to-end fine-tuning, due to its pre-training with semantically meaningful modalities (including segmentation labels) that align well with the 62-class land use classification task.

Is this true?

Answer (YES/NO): NO